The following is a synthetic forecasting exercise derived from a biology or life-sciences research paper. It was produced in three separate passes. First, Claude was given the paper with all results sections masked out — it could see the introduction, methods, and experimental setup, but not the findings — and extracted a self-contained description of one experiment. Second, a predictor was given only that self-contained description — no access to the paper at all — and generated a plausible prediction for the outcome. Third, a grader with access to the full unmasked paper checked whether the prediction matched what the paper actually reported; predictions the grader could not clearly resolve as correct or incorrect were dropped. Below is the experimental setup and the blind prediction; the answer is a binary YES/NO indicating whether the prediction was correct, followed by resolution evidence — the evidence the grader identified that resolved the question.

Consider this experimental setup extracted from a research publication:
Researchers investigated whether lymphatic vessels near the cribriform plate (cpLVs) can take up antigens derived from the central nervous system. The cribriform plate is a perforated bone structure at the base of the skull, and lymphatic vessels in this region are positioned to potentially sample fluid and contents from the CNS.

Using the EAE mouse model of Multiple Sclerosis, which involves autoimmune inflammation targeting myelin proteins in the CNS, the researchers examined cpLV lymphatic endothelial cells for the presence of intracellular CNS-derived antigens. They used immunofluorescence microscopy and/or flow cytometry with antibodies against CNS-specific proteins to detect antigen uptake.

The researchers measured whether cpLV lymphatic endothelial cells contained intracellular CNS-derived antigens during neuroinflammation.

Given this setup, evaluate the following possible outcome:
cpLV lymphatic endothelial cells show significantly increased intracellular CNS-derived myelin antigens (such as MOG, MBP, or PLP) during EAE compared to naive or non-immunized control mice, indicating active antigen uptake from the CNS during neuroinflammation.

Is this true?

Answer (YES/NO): NO